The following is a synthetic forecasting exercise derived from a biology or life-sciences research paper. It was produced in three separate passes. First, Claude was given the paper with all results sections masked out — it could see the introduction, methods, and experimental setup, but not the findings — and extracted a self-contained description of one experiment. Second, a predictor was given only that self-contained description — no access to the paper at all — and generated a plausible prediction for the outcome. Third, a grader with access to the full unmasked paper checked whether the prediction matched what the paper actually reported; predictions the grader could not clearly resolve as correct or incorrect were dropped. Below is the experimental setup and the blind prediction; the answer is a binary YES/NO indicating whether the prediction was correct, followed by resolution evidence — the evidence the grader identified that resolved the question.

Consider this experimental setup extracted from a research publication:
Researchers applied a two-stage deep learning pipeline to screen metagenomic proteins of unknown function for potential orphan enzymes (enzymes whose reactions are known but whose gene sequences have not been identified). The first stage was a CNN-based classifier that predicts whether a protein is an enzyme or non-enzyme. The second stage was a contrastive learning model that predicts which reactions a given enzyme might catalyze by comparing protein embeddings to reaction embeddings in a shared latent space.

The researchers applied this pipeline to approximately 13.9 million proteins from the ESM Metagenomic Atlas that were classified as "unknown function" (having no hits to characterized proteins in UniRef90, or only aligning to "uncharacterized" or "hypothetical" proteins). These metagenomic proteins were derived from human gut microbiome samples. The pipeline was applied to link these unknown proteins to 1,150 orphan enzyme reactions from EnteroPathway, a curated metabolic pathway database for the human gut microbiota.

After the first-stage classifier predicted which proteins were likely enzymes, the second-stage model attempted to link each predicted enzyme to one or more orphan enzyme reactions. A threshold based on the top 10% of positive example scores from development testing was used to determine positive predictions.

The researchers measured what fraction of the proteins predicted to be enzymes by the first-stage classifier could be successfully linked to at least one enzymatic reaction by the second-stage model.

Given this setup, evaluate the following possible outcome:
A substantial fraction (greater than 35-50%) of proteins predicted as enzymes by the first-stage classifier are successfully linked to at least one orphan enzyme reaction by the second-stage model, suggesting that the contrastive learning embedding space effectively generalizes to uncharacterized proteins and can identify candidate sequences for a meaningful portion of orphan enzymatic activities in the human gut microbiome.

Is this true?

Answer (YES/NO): NO